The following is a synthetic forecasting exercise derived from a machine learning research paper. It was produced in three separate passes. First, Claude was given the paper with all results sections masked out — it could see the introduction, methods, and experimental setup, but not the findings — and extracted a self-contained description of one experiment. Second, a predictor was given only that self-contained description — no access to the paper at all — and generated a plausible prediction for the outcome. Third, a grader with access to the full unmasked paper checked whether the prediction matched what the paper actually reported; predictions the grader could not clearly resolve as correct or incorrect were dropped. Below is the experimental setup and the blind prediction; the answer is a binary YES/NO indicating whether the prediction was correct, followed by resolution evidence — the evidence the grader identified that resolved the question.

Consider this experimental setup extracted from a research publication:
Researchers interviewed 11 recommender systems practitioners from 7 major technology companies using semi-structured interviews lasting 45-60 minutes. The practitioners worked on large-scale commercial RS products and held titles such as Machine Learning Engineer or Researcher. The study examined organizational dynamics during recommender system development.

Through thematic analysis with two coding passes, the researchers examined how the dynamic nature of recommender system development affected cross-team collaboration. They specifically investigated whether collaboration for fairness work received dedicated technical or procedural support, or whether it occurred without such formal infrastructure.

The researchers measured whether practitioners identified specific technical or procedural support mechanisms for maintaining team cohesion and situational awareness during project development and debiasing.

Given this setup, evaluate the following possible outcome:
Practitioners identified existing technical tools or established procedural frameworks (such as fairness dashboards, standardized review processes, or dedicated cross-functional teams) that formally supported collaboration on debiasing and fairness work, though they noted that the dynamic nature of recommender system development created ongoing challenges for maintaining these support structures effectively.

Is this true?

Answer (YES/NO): NO